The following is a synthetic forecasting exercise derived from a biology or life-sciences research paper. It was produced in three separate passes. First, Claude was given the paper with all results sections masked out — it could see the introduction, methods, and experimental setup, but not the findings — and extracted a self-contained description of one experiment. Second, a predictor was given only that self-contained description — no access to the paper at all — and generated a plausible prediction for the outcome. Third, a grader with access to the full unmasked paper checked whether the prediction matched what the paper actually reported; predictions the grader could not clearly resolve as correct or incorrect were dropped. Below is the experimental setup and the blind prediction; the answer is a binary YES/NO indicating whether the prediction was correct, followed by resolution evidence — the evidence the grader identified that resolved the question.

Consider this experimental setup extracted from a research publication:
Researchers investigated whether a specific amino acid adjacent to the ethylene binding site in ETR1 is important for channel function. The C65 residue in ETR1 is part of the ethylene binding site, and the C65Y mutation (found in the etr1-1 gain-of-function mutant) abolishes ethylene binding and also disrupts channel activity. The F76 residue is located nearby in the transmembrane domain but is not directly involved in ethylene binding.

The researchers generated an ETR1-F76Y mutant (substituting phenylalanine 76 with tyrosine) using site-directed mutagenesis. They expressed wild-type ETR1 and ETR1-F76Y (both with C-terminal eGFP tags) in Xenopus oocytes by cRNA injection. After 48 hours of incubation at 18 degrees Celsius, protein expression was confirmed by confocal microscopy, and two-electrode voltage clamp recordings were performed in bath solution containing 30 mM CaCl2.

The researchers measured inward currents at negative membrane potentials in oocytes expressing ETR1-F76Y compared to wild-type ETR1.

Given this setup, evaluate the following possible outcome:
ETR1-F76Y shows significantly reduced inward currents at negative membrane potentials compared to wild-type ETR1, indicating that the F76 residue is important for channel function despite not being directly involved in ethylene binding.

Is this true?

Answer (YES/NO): YES